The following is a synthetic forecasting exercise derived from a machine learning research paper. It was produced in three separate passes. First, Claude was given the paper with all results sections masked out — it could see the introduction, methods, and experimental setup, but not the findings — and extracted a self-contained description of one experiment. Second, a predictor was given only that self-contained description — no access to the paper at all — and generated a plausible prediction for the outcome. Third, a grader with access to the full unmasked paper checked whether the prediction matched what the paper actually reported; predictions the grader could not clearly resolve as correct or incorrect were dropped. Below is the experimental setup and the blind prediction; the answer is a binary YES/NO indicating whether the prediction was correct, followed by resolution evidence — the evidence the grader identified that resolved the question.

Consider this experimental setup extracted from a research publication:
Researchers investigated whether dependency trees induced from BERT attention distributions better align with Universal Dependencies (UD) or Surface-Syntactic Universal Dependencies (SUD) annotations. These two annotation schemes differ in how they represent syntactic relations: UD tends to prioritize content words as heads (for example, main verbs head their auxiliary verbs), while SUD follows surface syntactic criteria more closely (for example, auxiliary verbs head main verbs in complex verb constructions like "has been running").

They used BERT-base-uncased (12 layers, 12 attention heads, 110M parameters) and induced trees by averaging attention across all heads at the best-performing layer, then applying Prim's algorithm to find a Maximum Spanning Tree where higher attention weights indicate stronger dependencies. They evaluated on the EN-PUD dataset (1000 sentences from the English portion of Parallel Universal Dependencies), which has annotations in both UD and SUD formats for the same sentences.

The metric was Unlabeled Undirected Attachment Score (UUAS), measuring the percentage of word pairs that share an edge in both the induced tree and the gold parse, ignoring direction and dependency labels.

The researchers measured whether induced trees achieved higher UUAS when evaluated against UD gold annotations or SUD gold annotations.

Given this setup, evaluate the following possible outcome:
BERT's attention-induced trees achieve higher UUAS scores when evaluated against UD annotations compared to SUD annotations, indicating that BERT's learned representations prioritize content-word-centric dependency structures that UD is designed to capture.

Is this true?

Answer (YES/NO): NO